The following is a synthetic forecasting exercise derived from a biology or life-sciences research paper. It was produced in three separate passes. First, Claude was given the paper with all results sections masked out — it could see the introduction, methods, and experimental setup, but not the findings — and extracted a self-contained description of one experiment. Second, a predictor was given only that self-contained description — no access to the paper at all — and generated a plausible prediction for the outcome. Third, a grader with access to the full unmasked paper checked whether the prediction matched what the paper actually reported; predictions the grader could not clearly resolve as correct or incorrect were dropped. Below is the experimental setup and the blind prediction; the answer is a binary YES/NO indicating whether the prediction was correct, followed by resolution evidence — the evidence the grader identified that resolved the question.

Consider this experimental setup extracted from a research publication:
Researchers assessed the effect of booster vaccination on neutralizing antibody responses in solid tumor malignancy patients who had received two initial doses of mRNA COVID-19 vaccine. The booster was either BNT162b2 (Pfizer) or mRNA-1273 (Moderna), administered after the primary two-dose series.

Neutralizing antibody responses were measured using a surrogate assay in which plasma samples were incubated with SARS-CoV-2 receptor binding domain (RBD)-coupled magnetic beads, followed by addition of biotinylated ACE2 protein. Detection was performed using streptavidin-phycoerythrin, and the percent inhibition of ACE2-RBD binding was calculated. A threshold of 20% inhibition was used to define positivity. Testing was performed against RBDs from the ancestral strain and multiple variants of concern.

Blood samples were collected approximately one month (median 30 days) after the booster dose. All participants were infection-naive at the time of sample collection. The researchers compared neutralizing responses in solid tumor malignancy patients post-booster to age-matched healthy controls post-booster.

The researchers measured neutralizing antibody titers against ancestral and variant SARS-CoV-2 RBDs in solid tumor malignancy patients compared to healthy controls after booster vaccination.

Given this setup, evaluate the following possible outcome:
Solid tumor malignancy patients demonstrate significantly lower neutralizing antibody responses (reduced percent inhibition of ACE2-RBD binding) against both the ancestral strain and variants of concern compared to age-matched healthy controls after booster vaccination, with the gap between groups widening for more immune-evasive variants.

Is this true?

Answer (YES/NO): NO